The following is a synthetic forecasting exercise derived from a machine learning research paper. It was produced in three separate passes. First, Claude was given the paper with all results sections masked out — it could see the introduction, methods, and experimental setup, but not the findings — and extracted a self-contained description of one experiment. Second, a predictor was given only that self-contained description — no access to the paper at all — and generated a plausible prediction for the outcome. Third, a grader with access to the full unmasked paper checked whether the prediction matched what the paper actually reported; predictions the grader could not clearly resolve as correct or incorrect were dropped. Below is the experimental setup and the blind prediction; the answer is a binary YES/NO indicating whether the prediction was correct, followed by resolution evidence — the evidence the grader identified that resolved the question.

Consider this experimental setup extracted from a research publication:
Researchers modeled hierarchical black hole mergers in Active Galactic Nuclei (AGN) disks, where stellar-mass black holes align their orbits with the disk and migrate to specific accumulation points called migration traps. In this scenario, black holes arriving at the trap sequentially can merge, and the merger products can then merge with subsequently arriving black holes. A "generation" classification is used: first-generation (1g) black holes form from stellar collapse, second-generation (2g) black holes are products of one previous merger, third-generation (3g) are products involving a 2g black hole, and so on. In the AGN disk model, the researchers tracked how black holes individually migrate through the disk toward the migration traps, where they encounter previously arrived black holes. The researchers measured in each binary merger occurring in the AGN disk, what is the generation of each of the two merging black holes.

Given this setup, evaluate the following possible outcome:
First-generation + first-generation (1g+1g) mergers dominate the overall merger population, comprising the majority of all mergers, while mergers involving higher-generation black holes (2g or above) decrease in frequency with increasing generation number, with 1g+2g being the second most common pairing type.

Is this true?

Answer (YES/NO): NO